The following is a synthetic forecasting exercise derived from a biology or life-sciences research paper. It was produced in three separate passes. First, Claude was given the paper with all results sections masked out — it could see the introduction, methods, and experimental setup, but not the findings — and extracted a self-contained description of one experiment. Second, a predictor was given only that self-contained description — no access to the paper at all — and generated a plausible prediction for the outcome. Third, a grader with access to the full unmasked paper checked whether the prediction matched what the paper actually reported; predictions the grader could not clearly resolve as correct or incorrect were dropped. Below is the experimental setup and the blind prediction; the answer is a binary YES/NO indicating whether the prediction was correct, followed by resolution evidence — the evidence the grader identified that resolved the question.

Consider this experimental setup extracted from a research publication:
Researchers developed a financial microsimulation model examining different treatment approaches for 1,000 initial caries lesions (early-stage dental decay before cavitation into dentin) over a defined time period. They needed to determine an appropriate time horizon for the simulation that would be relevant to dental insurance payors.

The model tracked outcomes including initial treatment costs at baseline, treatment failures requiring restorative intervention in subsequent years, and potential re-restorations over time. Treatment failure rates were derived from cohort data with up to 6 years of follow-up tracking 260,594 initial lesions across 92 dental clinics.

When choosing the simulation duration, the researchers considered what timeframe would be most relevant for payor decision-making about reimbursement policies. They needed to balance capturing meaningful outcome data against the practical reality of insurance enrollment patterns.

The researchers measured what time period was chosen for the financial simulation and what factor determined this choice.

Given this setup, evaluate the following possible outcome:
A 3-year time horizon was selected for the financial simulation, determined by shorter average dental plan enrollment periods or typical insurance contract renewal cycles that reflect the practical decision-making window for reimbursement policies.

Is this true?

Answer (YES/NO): YES